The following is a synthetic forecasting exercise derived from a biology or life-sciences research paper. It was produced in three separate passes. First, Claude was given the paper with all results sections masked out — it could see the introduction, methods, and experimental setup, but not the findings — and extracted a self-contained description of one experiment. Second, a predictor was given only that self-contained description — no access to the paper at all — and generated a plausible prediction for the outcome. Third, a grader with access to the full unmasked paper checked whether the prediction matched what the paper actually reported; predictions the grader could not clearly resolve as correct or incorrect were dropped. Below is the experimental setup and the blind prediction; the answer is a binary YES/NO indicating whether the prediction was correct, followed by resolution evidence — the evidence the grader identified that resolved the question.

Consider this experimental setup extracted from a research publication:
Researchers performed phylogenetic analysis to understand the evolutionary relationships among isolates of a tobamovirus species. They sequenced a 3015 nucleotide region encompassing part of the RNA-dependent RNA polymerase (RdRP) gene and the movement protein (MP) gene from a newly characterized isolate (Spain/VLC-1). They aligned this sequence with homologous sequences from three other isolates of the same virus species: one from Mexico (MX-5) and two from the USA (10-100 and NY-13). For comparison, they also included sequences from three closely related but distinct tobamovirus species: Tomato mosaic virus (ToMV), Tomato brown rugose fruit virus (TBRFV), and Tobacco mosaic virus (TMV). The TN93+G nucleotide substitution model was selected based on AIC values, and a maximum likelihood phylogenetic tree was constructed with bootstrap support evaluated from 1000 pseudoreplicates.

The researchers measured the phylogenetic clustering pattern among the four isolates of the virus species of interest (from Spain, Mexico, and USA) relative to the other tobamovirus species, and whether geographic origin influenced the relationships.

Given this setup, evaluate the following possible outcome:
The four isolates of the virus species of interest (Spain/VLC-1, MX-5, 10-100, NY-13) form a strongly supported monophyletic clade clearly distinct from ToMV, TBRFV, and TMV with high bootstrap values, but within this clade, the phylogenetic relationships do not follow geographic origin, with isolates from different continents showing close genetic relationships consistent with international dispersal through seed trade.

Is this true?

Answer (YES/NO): NO